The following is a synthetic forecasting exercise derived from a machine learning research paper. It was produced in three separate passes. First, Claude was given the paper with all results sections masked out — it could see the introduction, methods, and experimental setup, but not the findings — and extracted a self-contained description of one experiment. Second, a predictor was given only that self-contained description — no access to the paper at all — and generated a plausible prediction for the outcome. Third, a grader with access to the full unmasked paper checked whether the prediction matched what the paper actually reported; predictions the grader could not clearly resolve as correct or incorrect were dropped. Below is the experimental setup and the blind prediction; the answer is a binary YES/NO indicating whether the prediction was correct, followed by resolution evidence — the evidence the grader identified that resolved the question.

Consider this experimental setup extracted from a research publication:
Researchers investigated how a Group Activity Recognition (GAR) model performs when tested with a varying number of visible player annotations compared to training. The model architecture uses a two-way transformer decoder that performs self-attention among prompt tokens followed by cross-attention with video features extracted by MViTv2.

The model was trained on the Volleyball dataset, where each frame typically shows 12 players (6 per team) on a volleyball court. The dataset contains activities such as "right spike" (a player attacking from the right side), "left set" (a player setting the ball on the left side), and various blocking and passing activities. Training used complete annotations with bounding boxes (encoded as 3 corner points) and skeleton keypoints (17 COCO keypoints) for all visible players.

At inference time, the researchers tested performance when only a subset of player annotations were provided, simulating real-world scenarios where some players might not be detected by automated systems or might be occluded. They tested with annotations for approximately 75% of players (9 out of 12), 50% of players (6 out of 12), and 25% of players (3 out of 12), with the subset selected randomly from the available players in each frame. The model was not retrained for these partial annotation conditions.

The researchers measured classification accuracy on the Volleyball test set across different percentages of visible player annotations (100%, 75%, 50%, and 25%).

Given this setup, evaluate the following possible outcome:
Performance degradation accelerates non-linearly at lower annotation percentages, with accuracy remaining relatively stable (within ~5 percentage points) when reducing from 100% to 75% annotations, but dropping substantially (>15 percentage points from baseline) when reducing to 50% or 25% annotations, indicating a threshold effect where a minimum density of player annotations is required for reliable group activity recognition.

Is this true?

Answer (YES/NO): NO